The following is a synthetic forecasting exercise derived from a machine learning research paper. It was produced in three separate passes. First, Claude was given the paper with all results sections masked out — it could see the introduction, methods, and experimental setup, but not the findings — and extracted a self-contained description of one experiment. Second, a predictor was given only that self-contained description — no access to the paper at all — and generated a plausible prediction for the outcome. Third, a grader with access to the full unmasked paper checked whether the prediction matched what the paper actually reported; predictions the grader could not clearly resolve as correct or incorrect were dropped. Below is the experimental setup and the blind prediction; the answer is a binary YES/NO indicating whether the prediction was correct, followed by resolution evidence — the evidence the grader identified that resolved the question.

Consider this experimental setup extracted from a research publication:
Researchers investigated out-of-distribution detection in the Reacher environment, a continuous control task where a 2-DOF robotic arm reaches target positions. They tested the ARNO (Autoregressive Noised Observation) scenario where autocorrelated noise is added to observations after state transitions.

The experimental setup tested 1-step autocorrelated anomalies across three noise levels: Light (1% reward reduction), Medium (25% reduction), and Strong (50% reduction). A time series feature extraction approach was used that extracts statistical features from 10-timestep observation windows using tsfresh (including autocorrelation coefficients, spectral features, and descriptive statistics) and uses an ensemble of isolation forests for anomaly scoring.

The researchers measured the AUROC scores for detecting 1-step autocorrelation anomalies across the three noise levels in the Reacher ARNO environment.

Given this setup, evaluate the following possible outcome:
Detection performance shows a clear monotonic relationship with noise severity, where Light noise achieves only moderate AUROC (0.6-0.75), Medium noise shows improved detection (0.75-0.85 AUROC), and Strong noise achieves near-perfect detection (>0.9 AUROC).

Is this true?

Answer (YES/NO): NO